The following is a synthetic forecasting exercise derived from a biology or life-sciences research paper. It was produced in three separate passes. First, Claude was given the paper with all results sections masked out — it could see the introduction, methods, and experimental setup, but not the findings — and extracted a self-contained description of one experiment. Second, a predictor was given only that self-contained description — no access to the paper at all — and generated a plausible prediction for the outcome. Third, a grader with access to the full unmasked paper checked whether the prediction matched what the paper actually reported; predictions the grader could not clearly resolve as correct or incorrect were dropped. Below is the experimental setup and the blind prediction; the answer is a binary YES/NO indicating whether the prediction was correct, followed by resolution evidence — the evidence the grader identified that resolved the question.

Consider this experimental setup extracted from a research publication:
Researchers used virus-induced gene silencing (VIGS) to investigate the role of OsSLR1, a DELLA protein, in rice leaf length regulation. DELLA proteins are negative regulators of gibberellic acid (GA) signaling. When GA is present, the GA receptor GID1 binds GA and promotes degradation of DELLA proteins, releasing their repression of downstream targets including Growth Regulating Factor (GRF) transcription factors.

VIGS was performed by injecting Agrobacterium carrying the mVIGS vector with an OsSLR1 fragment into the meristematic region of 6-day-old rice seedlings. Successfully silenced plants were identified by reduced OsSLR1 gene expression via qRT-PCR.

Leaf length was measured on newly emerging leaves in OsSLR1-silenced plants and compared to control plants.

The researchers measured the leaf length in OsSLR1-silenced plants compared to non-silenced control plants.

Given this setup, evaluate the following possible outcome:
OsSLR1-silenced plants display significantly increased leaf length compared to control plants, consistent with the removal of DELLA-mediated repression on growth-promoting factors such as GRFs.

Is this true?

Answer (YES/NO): YES